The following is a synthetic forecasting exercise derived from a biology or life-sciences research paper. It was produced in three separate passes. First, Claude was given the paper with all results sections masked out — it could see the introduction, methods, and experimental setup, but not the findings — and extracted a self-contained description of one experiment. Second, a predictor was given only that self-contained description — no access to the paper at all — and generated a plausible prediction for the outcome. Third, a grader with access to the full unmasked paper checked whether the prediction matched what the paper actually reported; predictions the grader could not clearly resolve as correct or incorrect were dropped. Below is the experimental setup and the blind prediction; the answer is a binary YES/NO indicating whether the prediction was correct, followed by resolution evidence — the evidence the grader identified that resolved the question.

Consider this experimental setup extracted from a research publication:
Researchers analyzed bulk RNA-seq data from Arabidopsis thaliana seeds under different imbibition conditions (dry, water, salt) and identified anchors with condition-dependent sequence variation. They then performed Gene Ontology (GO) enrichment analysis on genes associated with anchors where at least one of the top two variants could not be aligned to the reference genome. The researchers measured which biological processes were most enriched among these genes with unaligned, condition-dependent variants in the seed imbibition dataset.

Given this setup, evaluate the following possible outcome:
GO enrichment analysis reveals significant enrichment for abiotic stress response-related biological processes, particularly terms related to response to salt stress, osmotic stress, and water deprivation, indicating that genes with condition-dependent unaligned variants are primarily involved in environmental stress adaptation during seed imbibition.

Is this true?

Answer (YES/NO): NO